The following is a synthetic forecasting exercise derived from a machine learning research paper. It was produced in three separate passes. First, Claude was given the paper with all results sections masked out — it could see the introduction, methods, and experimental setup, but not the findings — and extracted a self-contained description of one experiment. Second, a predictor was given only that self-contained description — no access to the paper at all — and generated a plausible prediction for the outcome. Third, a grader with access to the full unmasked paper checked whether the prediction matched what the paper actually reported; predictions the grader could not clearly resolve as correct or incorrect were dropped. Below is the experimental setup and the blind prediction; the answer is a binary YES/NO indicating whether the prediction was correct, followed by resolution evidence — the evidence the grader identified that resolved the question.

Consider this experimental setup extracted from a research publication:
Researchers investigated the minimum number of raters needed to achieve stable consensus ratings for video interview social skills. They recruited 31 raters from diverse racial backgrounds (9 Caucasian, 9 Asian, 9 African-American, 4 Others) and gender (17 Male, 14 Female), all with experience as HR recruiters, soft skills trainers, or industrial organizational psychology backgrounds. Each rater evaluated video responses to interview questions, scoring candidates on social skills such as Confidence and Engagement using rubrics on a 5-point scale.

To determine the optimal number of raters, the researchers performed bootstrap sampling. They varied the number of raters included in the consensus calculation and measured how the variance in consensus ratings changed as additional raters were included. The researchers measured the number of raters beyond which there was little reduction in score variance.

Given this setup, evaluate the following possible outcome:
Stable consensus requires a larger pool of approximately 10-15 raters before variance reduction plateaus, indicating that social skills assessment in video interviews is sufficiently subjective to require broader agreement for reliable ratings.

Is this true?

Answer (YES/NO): NO